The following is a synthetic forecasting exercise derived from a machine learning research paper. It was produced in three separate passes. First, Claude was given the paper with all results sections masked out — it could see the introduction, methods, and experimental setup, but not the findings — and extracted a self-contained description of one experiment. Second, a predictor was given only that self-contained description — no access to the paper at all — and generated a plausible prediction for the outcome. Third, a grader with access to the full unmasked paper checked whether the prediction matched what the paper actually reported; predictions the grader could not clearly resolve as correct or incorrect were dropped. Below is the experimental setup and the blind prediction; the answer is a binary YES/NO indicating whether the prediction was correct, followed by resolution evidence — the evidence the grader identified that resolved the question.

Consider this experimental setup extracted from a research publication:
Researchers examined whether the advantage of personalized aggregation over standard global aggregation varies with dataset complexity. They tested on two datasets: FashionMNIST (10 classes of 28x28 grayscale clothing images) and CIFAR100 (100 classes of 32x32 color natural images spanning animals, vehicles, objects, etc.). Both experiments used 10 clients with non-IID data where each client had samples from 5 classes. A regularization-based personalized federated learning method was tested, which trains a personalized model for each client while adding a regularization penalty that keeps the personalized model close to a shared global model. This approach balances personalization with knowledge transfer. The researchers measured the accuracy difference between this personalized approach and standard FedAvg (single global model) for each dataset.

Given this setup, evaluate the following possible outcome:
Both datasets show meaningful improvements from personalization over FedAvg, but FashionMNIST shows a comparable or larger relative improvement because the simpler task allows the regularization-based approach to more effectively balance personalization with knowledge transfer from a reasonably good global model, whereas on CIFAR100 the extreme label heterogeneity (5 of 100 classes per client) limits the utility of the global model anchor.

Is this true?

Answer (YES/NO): NO